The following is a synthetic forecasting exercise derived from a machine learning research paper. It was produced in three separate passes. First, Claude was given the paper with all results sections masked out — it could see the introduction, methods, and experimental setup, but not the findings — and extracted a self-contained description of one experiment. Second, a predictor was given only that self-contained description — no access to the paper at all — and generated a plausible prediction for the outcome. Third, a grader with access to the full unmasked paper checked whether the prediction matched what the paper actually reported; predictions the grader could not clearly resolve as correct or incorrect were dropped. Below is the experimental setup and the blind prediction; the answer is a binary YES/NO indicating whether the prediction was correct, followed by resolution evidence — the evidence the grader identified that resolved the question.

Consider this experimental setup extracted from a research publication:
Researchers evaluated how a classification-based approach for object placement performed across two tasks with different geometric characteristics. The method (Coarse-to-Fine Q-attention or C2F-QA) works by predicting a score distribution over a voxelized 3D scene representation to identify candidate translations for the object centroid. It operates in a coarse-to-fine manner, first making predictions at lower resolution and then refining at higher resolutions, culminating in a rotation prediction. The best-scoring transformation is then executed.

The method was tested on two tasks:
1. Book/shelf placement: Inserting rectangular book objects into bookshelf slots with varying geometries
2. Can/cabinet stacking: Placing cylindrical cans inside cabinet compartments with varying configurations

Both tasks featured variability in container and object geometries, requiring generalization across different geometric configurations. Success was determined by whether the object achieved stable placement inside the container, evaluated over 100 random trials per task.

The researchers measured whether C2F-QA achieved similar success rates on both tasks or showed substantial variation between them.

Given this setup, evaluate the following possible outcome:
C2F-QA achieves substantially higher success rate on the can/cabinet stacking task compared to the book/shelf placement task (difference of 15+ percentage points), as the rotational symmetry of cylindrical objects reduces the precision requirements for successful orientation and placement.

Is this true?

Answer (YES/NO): NO